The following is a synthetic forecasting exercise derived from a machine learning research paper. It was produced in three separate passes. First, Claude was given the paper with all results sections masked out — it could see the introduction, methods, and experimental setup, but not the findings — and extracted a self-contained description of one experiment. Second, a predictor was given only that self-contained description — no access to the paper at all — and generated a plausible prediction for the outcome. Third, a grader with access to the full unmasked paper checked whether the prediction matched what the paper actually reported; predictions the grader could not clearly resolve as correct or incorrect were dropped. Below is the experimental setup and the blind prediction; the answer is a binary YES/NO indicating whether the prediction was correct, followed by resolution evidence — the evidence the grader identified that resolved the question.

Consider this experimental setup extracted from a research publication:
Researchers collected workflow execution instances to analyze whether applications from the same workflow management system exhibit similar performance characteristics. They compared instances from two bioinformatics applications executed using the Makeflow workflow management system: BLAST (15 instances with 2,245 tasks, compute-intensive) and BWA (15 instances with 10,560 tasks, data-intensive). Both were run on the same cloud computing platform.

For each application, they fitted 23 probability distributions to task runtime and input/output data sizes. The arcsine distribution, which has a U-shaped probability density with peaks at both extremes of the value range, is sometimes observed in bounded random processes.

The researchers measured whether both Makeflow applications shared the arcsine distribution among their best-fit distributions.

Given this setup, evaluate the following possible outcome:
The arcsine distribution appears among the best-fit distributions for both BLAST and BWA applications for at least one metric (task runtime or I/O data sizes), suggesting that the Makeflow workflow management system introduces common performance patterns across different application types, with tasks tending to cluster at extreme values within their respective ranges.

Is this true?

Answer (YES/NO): YES